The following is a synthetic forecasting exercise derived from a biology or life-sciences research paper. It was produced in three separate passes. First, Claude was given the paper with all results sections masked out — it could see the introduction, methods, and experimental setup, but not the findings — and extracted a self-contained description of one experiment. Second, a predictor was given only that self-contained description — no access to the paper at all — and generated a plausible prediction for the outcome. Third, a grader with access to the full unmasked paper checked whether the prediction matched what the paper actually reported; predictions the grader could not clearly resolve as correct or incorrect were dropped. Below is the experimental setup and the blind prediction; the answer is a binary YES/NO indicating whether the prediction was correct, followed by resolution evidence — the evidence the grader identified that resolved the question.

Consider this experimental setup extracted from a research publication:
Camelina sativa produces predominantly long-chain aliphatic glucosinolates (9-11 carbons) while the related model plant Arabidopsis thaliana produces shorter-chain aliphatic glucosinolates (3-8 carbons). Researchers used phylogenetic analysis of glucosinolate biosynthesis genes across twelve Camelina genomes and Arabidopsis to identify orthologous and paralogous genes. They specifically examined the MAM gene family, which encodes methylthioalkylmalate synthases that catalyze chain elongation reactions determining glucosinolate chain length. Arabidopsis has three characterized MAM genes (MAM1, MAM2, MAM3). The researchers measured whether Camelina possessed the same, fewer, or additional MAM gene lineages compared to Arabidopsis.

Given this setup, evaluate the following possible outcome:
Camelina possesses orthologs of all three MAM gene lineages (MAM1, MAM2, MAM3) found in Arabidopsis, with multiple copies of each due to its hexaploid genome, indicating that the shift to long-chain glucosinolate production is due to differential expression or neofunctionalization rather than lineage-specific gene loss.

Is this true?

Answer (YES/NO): NO